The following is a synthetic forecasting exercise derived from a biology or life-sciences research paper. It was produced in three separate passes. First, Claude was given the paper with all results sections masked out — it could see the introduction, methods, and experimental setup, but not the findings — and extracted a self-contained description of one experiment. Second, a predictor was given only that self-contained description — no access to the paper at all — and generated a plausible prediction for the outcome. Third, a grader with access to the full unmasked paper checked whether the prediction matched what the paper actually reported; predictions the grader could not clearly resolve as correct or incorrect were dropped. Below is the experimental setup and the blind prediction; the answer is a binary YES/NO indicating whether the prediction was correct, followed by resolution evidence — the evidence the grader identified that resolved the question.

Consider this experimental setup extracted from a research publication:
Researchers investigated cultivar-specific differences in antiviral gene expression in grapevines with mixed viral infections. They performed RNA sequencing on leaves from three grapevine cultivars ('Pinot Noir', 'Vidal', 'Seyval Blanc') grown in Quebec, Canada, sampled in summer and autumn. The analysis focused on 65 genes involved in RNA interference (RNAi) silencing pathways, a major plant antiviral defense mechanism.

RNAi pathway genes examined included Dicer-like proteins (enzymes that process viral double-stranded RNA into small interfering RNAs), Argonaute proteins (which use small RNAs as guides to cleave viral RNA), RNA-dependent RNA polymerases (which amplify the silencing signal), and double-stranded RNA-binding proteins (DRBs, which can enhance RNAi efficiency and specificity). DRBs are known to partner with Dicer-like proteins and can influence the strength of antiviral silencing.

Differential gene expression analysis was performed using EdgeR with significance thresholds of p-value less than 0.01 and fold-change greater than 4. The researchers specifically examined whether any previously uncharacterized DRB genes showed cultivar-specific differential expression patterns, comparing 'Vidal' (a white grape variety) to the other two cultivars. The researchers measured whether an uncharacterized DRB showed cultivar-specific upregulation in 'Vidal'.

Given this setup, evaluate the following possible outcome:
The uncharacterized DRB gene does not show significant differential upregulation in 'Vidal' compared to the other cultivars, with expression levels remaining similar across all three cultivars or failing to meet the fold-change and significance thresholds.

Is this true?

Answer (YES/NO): NO